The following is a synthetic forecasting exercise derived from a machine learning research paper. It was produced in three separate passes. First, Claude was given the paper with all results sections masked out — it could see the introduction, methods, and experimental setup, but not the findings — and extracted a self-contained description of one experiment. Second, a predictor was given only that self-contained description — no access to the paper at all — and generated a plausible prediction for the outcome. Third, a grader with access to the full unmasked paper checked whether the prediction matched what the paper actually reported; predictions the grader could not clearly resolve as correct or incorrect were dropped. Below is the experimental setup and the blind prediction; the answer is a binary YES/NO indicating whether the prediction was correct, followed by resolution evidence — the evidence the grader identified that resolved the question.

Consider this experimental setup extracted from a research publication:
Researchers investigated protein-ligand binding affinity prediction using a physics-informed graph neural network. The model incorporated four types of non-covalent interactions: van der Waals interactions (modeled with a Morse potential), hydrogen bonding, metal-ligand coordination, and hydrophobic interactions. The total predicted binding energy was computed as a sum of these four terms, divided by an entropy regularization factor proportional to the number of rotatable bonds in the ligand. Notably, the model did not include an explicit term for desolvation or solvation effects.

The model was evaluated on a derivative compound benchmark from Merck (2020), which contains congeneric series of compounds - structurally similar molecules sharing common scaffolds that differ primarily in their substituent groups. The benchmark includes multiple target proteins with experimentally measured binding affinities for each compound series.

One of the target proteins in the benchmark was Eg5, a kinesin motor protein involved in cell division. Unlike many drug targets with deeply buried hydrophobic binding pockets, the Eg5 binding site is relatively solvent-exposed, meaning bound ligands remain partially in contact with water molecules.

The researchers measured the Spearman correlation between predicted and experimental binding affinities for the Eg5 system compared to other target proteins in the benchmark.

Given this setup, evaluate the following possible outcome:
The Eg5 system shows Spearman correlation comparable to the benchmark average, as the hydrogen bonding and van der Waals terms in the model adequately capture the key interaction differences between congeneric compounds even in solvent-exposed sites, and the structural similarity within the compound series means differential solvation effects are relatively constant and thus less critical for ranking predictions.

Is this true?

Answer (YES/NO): NO